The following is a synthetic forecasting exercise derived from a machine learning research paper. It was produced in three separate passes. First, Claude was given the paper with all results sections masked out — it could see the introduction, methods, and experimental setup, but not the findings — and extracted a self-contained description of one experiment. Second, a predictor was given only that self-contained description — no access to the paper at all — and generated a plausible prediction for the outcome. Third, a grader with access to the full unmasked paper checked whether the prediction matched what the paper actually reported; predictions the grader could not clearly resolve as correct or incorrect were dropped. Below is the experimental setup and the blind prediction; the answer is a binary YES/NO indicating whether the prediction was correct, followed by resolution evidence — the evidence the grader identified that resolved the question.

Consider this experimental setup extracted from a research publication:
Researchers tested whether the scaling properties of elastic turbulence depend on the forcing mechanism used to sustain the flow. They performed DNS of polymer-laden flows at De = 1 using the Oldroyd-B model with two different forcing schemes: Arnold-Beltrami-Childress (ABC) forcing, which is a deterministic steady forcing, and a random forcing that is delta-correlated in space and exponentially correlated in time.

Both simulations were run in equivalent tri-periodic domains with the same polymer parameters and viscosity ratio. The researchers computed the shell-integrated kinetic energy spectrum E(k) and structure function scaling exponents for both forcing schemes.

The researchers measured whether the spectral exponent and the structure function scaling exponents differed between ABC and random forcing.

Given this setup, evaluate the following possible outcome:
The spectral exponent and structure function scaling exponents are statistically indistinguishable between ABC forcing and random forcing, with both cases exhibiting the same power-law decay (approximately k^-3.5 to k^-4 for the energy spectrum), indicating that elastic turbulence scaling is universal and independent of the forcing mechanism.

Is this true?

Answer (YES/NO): YES